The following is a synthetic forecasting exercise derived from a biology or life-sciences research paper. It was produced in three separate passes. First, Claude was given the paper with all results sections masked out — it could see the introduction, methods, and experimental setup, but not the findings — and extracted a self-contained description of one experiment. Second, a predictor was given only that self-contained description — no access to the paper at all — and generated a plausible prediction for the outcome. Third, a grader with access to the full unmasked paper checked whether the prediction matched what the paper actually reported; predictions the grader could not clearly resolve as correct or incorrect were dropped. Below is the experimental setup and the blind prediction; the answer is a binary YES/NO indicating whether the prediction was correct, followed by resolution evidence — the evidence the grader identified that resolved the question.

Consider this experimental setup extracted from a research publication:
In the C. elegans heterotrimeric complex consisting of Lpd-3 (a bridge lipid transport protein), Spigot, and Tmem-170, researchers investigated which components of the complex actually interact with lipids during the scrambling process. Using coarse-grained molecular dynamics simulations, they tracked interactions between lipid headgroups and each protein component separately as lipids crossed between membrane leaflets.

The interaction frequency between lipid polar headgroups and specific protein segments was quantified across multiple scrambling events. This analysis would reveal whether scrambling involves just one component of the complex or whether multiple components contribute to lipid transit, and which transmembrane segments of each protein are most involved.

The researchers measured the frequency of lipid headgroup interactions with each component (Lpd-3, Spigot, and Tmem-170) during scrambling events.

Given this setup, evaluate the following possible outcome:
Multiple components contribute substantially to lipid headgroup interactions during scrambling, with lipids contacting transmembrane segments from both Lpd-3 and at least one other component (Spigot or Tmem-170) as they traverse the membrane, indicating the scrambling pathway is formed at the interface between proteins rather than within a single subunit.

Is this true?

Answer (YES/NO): YES